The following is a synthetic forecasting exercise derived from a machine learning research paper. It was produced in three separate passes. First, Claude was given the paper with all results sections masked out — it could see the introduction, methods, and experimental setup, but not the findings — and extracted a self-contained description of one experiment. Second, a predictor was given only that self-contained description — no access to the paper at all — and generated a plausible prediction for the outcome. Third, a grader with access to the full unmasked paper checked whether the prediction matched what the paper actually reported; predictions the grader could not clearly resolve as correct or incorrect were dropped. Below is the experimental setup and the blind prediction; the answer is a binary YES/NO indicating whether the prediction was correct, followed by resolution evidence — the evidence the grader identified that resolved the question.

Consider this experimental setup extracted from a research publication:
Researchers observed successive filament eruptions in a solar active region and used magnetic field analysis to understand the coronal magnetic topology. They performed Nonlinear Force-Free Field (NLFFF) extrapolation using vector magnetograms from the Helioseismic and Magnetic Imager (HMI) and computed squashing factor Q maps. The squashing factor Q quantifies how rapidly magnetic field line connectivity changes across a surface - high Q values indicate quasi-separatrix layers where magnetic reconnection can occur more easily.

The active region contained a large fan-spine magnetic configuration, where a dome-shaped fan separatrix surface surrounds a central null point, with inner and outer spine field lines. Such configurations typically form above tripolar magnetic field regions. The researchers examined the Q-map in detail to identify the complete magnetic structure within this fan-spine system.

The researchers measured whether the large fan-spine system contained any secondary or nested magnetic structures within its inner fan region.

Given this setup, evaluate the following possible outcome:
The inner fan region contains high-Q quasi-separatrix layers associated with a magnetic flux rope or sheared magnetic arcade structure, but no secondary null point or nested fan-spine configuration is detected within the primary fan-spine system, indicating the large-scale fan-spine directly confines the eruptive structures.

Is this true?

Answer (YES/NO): NO